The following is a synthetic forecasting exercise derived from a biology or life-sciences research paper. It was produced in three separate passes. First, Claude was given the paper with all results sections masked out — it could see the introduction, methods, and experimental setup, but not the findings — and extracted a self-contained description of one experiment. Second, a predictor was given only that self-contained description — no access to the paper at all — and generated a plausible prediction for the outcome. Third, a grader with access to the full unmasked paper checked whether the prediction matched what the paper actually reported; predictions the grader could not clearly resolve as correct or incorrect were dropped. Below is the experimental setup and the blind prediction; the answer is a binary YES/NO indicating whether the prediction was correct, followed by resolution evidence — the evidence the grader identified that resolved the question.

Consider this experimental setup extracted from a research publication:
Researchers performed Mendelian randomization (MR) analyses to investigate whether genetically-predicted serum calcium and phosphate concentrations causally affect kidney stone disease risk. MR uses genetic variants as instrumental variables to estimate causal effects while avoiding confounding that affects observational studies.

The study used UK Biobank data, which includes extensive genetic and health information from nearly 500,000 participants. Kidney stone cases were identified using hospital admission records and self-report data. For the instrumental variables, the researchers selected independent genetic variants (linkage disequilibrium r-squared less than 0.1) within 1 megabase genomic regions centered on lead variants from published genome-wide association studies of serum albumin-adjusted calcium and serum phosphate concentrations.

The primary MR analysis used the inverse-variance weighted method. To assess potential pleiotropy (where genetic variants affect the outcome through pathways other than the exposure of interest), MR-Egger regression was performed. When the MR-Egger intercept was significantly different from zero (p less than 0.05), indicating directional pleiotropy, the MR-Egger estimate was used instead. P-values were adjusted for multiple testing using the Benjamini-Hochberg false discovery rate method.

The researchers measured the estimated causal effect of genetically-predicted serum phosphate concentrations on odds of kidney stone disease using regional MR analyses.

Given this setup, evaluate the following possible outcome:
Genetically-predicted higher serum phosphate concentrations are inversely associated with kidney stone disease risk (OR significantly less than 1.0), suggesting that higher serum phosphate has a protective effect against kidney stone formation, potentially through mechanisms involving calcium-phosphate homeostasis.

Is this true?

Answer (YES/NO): YES